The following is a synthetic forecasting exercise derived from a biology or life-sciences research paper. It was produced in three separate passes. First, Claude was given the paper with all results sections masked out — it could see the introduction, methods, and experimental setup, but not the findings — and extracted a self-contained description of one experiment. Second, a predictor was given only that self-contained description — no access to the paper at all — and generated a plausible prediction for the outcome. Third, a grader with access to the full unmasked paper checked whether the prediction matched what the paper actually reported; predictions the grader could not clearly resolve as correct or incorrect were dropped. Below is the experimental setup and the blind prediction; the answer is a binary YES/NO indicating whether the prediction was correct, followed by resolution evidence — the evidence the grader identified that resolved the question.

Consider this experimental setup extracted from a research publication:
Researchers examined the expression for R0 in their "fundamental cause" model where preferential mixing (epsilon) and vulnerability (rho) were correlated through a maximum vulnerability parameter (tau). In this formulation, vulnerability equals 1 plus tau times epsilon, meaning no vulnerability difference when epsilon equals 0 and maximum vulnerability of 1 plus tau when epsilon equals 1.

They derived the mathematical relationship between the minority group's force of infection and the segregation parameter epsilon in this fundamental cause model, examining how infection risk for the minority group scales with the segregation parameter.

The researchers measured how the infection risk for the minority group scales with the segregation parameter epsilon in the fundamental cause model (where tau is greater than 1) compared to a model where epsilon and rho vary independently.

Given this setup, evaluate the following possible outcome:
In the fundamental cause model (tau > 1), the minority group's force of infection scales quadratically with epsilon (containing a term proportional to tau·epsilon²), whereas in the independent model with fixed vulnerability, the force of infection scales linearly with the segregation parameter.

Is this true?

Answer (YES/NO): YES